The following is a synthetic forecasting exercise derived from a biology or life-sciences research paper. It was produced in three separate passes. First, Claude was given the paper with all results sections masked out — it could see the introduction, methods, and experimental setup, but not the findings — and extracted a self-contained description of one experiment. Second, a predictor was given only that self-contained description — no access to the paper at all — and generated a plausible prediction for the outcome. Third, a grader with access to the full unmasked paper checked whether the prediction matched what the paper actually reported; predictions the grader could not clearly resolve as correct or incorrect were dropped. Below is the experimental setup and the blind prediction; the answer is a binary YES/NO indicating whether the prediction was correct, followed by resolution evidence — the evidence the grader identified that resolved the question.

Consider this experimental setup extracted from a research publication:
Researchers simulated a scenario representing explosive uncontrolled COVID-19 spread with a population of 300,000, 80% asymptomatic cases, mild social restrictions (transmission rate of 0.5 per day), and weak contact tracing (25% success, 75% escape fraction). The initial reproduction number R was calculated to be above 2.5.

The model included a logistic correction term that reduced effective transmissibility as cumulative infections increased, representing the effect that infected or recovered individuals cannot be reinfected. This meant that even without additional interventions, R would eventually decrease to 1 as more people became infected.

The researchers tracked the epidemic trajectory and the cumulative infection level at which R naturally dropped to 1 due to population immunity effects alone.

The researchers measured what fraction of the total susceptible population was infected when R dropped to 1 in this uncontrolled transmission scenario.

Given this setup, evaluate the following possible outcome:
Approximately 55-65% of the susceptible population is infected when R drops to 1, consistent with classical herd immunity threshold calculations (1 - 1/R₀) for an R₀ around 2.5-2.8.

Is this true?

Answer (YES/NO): YES